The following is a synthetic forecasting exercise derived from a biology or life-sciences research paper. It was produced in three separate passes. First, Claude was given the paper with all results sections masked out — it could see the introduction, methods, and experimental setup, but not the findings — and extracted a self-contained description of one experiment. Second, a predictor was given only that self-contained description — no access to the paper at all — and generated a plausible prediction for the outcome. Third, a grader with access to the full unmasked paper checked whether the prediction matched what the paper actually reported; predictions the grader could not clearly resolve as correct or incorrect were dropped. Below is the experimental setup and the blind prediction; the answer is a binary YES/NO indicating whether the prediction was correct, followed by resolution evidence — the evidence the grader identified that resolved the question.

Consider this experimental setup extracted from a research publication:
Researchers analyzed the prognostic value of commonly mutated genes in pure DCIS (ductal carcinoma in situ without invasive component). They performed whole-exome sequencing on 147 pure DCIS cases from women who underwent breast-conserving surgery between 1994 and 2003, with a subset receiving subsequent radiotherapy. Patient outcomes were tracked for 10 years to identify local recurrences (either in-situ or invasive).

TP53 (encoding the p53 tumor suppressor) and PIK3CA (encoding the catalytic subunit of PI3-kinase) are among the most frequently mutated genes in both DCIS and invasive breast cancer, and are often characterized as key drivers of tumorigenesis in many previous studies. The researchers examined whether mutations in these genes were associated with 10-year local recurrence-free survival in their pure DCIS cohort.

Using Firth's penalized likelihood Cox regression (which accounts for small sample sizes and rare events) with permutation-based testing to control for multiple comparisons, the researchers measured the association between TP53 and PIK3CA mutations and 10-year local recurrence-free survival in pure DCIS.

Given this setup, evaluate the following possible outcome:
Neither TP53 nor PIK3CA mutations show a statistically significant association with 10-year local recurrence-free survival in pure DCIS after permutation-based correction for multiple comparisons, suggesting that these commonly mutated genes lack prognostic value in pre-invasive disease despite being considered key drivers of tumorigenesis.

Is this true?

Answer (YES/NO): YES